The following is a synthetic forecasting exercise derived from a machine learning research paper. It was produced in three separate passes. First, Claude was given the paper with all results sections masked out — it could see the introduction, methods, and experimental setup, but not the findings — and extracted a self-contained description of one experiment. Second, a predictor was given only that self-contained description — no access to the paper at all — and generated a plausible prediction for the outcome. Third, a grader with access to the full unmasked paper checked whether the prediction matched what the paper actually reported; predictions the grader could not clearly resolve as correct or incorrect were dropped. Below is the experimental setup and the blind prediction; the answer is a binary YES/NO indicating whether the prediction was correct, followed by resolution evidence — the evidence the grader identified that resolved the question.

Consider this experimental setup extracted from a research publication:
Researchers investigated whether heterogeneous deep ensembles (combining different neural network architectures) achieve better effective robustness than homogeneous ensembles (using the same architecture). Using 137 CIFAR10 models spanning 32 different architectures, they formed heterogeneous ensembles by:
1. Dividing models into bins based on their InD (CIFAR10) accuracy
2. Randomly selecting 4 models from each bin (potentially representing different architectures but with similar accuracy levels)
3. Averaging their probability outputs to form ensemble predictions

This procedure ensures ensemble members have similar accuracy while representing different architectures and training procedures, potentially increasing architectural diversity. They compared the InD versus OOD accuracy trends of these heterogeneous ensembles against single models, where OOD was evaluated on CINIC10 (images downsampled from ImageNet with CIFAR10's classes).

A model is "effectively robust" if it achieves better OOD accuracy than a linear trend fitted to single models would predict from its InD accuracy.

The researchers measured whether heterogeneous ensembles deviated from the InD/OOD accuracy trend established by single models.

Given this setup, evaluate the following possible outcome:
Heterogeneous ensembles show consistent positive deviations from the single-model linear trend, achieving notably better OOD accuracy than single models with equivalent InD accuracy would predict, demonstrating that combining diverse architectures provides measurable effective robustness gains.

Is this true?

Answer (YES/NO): NO